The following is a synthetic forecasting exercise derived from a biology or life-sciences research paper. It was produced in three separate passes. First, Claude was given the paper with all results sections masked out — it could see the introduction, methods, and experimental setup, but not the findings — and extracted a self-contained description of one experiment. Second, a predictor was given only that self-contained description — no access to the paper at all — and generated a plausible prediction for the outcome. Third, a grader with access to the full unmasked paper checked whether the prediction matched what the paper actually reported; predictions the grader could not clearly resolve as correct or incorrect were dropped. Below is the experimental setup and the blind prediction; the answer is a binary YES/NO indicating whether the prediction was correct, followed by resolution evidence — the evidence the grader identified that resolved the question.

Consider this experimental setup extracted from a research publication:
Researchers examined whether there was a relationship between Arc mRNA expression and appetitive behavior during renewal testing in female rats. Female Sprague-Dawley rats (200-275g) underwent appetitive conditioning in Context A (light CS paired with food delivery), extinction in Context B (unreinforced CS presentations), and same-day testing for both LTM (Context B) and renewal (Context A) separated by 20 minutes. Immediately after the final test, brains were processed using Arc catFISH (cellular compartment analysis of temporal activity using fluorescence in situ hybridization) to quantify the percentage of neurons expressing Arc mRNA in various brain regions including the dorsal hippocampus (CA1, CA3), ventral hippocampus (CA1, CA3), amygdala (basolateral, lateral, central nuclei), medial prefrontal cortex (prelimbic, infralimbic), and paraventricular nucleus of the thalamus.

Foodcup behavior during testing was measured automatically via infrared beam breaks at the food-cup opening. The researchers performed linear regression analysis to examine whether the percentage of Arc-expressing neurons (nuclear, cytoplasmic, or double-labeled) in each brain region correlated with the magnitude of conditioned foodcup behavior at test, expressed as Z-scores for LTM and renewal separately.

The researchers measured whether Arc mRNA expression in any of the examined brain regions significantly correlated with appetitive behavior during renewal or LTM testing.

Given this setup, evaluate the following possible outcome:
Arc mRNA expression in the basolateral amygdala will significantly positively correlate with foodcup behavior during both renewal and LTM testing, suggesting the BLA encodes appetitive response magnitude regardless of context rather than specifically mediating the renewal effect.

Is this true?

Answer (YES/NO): NO